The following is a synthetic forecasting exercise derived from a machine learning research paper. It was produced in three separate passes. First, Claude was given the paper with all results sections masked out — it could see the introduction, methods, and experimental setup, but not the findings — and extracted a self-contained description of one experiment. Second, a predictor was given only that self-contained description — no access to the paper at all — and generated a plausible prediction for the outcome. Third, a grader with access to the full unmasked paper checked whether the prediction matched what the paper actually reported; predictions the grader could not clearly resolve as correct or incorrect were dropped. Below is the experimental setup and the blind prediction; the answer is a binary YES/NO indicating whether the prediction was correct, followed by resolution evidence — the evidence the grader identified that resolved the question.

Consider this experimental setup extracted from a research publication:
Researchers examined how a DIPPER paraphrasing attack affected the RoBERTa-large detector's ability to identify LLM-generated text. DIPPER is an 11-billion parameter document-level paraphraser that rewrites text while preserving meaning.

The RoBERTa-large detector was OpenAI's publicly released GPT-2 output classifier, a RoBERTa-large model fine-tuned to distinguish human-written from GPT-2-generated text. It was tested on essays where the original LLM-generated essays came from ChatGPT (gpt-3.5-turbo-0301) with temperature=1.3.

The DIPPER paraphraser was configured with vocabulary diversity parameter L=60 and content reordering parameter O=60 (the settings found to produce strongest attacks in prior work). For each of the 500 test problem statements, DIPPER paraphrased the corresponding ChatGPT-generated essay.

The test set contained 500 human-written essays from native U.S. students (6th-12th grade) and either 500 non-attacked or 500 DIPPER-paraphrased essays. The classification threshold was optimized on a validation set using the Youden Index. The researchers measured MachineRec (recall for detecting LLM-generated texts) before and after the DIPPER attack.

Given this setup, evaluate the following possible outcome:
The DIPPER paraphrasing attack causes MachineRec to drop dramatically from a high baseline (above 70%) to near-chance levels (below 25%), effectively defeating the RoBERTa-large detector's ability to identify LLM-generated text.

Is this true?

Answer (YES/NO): NO